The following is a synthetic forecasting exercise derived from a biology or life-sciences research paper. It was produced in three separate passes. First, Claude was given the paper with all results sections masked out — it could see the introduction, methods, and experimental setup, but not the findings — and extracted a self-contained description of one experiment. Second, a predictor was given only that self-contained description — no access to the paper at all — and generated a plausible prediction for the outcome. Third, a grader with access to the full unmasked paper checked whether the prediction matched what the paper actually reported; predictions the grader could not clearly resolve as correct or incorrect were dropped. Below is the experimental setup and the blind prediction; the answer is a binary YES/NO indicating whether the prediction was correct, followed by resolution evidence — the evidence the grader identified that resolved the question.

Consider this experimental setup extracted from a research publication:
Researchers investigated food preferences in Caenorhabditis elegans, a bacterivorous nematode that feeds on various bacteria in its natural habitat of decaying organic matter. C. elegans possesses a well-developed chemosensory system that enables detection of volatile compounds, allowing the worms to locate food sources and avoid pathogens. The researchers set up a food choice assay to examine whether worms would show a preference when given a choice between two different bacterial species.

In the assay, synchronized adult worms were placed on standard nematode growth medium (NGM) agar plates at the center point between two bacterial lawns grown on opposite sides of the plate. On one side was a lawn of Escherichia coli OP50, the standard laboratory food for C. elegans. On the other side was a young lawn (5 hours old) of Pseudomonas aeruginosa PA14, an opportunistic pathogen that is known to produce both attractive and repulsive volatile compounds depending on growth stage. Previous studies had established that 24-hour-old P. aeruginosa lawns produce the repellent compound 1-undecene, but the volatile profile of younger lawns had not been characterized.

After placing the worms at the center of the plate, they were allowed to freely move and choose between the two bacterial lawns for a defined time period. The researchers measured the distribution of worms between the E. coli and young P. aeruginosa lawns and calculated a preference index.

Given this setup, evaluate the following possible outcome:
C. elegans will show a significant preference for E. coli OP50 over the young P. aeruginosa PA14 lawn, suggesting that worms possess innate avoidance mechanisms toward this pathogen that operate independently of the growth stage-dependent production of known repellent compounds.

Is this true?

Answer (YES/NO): NO